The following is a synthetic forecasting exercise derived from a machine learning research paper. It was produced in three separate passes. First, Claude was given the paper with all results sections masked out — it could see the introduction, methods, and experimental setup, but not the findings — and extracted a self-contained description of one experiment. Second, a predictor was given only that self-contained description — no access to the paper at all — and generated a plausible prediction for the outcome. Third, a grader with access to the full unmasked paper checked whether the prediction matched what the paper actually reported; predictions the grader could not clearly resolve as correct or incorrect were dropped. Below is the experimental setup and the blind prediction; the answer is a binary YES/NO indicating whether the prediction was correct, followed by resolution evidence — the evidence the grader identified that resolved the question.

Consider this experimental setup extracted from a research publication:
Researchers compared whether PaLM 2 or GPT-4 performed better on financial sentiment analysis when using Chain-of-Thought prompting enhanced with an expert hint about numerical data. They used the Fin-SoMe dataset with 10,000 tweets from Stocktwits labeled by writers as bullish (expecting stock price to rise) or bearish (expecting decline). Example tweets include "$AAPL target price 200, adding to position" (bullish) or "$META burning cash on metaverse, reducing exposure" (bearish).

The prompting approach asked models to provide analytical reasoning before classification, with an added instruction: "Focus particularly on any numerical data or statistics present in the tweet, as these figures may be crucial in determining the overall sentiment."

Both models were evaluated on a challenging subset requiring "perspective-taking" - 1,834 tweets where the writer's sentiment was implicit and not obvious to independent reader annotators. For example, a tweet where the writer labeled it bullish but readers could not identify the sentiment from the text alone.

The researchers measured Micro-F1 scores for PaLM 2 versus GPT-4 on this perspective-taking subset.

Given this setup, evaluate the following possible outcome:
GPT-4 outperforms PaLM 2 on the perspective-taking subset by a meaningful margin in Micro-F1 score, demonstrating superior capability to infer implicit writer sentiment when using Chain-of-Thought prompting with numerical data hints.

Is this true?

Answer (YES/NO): NO